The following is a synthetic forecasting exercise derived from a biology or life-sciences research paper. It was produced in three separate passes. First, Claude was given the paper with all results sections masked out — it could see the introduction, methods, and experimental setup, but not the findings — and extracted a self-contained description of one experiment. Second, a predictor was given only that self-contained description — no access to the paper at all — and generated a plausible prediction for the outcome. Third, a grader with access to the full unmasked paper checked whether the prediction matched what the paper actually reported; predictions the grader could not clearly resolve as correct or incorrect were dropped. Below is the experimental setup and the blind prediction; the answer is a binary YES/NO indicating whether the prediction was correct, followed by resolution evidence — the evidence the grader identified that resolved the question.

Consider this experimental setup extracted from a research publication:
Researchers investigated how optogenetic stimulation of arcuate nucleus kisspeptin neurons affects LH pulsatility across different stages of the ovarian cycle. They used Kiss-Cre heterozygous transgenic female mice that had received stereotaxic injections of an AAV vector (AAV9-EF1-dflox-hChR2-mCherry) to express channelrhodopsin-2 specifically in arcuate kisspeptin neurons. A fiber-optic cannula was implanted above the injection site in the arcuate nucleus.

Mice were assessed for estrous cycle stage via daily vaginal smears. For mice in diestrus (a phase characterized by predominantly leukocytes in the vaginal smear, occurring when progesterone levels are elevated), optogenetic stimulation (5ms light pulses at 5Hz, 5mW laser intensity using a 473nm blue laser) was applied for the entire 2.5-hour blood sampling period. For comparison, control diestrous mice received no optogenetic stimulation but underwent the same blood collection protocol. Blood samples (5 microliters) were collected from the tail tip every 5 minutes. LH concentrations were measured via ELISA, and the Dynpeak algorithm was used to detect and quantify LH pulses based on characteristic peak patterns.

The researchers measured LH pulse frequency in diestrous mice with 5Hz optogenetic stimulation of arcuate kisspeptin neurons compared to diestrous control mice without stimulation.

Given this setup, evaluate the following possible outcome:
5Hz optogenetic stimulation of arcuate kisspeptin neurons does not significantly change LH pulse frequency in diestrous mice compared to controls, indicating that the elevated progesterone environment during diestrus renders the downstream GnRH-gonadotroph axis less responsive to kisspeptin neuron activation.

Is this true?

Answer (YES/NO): NO